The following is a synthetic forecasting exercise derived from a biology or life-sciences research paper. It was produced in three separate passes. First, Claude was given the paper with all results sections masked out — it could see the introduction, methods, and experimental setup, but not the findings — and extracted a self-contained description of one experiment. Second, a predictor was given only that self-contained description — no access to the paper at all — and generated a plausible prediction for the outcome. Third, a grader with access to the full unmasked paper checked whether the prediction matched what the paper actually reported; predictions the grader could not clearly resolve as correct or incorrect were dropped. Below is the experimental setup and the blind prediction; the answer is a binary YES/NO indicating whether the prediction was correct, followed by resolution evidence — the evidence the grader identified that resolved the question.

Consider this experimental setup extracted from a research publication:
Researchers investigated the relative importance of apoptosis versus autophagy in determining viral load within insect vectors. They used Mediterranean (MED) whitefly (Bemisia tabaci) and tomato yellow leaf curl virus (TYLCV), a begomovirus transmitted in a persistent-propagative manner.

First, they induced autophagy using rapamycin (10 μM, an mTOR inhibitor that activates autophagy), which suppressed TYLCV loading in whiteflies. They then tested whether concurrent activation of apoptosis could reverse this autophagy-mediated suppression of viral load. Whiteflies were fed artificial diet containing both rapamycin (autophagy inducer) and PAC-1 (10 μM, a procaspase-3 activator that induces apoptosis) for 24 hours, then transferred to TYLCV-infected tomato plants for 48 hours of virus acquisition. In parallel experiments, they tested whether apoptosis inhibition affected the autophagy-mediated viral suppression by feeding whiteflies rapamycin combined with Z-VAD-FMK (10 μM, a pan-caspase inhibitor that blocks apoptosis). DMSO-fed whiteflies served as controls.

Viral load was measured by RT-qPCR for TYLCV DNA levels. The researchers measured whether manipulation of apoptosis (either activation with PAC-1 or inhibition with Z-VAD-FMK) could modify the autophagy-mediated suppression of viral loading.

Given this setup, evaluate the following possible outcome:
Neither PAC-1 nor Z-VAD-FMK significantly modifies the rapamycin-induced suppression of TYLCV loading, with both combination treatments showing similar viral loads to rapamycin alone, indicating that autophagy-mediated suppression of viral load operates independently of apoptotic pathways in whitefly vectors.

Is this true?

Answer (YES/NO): YES